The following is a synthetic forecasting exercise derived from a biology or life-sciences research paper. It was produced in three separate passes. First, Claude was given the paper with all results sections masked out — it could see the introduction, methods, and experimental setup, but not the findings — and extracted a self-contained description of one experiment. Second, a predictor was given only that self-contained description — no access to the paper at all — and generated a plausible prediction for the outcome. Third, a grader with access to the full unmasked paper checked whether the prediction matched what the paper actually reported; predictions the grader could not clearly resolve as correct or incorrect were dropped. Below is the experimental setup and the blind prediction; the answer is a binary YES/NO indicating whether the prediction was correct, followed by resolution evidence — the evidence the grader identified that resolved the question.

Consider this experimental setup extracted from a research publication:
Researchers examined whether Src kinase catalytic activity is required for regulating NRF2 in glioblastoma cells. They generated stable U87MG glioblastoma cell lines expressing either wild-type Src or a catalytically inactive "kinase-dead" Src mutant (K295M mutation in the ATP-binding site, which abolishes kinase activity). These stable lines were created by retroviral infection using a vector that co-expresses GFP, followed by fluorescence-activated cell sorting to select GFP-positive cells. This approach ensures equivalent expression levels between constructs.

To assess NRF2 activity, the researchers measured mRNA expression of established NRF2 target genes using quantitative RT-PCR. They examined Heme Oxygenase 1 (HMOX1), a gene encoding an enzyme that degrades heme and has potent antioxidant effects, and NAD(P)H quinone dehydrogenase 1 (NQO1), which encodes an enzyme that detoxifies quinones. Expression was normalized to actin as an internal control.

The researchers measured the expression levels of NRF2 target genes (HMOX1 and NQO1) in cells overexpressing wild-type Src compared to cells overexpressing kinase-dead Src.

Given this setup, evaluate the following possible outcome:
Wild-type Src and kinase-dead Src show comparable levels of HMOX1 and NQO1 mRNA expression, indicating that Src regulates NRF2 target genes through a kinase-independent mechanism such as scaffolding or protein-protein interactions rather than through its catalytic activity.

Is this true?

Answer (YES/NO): NO